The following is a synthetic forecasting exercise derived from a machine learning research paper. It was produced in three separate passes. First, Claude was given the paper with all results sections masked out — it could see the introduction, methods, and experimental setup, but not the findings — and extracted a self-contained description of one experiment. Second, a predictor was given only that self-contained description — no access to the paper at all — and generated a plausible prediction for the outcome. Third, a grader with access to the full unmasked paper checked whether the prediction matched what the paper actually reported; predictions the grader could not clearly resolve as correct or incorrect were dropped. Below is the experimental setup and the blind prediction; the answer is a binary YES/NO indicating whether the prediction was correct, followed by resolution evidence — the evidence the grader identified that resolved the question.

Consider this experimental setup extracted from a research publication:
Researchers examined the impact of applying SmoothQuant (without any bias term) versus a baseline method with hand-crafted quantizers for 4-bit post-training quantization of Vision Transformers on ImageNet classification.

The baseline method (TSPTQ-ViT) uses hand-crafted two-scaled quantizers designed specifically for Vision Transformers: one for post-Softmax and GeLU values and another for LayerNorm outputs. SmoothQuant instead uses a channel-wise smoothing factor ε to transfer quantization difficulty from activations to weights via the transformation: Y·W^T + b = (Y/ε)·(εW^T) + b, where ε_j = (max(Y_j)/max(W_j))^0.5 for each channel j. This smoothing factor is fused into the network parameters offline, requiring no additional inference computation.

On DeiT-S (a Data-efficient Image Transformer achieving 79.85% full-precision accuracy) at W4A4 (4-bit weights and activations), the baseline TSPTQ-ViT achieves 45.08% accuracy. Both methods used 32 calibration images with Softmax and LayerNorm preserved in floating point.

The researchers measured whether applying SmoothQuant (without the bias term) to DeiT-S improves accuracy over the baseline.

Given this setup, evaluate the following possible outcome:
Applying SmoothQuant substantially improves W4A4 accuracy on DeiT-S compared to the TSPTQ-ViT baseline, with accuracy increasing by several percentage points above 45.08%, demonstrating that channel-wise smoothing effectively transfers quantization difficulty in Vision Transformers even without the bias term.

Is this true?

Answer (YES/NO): YES